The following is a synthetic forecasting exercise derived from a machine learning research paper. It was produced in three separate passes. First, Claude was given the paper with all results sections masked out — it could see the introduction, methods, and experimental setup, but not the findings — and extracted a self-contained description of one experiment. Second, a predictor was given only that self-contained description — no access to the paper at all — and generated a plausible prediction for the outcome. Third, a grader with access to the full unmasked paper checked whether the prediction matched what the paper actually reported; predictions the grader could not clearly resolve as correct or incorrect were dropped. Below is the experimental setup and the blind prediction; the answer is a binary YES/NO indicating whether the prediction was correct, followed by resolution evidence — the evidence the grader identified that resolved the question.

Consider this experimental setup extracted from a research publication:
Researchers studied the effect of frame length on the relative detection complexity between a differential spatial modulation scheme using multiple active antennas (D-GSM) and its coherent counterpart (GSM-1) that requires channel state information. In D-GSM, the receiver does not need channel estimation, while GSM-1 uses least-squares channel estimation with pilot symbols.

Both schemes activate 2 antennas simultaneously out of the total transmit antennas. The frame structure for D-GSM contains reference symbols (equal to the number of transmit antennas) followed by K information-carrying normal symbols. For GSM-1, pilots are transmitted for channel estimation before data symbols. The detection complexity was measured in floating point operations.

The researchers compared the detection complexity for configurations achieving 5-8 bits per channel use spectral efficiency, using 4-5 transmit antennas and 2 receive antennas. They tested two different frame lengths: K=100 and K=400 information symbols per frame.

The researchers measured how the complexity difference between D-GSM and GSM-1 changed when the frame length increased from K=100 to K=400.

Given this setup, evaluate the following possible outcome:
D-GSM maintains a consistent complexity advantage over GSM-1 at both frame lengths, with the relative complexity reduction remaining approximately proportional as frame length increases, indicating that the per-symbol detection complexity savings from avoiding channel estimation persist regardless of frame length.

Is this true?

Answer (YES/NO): NO